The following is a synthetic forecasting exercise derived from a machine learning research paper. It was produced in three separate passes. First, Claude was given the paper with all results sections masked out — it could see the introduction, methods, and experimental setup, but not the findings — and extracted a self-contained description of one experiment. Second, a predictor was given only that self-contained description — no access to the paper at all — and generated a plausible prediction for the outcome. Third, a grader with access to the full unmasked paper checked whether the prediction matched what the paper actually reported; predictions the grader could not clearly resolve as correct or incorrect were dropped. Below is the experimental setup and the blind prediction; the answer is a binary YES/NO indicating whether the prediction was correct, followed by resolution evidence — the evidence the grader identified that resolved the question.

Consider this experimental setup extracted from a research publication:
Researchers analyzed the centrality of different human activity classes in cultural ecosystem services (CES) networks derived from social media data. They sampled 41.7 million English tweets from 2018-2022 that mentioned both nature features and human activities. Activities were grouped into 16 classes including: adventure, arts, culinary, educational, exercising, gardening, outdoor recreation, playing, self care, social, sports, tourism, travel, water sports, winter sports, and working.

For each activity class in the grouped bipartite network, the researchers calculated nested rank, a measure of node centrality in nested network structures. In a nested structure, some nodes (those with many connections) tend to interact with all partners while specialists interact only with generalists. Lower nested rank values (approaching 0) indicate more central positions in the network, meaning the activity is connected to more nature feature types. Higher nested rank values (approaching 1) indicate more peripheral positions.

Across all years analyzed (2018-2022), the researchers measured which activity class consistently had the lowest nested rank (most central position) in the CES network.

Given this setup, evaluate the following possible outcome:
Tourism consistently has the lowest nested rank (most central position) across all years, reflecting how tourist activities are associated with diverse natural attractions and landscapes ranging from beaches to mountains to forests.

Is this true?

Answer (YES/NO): NO